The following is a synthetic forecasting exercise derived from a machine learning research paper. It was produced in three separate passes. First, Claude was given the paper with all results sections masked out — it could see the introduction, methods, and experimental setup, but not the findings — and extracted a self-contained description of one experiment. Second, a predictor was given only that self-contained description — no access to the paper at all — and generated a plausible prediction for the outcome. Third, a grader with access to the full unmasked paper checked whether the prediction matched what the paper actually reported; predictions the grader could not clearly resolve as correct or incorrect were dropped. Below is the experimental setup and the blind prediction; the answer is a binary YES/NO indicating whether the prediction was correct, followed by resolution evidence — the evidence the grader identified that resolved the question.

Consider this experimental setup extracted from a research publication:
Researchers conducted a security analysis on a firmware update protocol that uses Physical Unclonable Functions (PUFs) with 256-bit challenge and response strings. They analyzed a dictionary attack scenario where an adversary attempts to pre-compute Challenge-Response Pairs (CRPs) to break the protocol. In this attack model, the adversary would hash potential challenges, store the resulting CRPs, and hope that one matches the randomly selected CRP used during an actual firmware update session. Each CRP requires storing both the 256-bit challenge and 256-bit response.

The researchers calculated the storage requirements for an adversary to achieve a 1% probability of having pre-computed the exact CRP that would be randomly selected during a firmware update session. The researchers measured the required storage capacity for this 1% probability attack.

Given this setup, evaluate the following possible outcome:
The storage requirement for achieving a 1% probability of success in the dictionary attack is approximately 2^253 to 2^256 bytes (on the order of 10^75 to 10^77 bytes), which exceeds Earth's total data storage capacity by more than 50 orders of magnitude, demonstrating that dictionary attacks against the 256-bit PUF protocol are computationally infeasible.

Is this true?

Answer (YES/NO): NO